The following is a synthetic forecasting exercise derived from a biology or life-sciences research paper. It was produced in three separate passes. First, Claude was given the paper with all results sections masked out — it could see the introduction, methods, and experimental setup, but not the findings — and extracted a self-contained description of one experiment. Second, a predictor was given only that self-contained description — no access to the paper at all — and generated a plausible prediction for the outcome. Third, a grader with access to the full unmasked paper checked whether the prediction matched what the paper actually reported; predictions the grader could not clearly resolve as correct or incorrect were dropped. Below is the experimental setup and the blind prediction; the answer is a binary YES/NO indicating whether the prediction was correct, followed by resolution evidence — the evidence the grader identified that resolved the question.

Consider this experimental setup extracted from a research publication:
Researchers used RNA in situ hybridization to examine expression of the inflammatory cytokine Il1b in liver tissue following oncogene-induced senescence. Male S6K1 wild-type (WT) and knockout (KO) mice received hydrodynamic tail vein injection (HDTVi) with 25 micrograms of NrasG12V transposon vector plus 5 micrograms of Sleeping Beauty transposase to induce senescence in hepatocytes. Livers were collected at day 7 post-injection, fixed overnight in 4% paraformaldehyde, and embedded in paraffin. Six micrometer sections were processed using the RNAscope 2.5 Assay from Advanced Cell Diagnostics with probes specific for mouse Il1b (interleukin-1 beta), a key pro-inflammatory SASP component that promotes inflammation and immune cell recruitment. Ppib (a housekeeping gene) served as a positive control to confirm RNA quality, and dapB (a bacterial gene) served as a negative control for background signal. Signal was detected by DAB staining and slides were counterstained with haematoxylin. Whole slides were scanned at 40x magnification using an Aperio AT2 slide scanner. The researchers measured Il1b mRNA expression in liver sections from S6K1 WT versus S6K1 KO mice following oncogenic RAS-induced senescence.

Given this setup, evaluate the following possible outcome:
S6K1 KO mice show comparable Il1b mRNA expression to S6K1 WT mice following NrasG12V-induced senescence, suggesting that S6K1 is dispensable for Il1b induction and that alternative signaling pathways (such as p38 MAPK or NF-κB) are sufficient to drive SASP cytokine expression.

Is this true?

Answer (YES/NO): NO